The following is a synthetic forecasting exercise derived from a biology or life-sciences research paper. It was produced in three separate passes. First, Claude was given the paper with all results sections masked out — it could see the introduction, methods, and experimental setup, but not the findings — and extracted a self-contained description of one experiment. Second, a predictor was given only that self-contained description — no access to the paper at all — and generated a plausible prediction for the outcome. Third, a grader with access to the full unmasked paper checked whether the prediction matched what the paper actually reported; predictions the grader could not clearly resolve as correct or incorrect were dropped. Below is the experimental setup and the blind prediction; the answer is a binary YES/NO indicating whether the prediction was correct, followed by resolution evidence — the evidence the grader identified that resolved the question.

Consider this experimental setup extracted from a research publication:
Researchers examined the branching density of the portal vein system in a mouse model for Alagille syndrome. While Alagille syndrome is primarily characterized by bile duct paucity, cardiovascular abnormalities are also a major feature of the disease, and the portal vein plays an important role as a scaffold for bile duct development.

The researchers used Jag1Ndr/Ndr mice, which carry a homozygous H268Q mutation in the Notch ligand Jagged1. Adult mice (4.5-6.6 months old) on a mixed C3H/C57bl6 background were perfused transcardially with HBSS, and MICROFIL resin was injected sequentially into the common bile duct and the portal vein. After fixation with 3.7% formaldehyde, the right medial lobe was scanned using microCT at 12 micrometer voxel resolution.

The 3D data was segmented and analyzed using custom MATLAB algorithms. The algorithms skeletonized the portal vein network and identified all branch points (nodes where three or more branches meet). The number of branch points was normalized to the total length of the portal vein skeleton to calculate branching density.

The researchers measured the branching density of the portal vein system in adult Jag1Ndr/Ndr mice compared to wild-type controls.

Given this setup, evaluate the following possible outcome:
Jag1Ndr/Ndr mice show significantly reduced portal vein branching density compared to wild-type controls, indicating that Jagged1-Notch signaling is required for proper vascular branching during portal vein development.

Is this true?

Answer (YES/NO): NO